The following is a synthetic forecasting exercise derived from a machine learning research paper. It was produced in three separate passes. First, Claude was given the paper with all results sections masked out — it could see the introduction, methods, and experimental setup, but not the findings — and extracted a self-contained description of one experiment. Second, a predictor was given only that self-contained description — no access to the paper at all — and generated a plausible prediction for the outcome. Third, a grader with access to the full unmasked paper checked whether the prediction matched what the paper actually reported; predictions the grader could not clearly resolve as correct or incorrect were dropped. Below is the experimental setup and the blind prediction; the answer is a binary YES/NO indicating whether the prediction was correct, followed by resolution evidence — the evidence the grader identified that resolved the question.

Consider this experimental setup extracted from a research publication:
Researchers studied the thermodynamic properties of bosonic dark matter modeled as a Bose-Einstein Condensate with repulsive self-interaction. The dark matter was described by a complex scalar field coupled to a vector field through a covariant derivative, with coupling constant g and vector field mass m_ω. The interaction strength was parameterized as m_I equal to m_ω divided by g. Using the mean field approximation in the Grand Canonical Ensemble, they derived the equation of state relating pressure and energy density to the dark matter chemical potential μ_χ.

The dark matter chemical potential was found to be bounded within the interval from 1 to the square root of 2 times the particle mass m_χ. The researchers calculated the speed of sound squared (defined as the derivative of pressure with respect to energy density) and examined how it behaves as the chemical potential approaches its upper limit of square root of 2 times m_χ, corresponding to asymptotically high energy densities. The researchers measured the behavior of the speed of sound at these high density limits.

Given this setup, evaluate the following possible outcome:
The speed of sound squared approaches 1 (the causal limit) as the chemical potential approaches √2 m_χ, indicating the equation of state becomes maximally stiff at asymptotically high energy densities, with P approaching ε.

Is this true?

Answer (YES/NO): NO